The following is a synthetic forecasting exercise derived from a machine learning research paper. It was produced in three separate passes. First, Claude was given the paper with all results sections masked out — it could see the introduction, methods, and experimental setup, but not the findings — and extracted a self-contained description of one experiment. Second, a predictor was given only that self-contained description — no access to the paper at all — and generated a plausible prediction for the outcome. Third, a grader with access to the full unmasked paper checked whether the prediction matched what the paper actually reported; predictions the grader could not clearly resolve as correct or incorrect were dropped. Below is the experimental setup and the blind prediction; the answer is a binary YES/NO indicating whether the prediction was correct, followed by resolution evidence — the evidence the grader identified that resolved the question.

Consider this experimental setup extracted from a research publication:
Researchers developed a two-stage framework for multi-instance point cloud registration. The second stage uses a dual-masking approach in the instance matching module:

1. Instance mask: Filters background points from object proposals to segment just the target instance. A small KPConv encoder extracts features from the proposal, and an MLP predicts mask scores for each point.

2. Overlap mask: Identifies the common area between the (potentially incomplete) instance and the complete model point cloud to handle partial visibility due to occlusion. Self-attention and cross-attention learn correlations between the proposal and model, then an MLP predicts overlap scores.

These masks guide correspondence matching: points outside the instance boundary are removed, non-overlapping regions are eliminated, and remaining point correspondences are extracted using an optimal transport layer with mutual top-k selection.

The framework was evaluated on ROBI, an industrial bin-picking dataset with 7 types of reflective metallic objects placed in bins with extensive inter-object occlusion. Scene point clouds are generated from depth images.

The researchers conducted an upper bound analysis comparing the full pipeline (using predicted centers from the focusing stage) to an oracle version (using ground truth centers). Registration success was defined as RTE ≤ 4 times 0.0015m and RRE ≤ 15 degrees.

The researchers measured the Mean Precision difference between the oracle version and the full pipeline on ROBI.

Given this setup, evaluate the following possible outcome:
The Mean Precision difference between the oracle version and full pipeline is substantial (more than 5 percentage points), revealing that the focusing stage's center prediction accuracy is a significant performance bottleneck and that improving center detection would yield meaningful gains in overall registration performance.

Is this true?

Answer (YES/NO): YES